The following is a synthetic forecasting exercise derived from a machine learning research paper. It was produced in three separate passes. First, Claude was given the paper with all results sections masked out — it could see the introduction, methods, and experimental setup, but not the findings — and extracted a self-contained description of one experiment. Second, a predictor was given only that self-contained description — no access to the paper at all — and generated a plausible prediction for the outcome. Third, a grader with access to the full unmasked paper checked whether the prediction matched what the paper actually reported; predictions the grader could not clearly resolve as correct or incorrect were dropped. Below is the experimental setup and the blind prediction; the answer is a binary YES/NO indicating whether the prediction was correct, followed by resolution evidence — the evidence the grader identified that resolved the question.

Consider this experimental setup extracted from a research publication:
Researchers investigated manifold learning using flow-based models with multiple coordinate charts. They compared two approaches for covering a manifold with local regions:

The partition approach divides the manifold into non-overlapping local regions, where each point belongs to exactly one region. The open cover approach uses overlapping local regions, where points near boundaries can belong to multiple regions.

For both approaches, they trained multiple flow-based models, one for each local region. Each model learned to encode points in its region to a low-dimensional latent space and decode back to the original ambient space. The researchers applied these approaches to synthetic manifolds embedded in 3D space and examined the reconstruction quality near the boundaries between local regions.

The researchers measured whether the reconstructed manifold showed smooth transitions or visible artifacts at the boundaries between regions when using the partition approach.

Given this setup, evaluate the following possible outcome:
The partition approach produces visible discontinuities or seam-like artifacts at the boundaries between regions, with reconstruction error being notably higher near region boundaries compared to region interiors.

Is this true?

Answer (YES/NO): YES